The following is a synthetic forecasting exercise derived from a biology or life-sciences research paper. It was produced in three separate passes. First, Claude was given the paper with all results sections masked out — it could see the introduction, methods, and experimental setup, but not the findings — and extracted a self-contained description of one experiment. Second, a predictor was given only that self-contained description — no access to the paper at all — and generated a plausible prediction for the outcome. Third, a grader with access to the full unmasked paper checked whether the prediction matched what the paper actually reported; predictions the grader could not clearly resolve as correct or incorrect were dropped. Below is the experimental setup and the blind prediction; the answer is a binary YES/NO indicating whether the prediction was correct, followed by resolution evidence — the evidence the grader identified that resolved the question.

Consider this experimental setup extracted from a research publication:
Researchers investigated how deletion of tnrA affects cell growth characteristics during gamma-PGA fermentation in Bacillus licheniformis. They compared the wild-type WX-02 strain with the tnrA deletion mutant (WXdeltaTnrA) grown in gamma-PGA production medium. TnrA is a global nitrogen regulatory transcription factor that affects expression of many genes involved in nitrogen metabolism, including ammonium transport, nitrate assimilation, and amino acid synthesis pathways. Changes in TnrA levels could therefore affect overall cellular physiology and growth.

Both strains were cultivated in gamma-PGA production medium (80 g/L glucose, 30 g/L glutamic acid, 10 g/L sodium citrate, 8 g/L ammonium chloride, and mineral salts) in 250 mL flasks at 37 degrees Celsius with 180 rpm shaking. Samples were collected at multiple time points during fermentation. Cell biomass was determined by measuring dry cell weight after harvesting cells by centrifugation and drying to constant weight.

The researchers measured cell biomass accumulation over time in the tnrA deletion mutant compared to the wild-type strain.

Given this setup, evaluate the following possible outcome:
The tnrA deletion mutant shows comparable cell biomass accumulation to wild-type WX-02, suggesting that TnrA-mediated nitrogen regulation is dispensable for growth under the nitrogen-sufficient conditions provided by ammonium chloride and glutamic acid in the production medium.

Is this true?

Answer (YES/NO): NO